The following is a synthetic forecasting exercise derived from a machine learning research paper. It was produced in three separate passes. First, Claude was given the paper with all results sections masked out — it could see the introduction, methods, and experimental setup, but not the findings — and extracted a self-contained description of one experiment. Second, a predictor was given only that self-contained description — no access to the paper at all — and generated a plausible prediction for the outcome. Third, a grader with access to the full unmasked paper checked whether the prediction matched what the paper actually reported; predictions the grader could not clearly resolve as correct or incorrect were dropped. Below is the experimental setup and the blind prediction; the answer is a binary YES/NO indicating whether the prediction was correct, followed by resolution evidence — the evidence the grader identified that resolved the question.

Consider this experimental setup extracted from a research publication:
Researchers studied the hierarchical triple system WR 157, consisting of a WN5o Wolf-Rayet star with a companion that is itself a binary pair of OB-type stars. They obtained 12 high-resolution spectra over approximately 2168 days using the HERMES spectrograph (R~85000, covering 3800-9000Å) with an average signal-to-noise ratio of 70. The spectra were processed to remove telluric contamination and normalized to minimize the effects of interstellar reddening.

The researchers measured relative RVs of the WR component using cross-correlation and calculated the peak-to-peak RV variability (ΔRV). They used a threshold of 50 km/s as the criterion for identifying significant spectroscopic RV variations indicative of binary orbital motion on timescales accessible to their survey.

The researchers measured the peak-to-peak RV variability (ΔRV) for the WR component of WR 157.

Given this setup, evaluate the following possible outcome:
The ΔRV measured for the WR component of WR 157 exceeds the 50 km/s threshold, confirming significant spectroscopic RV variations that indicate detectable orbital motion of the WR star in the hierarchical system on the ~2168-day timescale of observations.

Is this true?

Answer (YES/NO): NO